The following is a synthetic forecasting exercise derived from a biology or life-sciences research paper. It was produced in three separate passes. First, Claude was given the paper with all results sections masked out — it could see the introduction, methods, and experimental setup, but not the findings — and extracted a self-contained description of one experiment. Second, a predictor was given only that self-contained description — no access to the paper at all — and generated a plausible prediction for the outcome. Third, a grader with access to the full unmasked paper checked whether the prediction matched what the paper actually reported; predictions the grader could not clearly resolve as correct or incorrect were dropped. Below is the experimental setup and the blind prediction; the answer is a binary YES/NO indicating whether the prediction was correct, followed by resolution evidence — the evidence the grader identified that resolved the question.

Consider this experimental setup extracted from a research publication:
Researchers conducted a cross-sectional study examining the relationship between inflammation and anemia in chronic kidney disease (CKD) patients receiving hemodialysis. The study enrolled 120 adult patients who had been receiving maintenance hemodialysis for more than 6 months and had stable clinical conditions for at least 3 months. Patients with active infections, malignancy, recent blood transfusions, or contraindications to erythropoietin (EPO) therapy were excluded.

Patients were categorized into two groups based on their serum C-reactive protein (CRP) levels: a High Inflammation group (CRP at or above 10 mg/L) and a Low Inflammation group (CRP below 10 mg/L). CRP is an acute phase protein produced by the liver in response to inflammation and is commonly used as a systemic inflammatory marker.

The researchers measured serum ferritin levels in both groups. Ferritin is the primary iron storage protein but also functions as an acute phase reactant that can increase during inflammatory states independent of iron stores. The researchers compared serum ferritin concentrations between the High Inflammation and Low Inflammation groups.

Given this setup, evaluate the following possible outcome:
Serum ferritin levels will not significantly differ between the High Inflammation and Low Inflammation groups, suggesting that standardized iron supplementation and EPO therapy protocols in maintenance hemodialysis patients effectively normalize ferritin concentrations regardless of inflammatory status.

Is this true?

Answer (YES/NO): NO